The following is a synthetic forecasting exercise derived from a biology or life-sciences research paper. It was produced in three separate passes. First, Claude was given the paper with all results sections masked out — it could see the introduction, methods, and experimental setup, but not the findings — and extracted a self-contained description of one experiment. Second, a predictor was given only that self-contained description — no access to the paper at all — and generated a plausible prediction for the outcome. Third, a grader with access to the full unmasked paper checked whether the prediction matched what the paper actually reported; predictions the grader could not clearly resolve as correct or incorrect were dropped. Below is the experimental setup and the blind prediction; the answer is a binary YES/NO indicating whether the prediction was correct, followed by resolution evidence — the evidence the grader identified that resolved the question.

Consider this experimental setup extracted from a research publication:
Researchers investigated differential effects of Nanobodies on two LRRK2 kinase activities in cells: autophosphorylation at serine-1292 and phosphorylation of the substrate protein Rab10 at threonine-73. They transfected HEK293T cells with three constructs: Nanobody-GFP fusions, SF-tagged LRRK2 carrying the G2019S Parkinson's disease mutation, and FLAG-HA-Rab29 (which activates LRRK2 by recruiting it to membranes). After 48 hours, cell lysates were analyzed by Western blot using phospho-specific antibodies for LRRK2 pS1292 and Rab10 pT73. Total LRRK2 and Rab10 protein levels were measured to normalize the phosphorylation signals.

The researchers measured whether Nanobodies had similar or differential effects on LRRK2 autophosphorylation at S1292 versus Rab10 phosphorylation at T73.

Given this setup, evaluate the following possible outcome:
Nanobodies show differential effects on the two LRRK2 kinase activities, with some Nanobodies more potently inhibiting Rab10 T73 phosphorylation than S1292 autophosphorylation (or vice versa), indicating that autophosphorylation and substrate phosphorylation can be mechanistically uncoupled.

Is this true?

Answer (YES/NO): YES